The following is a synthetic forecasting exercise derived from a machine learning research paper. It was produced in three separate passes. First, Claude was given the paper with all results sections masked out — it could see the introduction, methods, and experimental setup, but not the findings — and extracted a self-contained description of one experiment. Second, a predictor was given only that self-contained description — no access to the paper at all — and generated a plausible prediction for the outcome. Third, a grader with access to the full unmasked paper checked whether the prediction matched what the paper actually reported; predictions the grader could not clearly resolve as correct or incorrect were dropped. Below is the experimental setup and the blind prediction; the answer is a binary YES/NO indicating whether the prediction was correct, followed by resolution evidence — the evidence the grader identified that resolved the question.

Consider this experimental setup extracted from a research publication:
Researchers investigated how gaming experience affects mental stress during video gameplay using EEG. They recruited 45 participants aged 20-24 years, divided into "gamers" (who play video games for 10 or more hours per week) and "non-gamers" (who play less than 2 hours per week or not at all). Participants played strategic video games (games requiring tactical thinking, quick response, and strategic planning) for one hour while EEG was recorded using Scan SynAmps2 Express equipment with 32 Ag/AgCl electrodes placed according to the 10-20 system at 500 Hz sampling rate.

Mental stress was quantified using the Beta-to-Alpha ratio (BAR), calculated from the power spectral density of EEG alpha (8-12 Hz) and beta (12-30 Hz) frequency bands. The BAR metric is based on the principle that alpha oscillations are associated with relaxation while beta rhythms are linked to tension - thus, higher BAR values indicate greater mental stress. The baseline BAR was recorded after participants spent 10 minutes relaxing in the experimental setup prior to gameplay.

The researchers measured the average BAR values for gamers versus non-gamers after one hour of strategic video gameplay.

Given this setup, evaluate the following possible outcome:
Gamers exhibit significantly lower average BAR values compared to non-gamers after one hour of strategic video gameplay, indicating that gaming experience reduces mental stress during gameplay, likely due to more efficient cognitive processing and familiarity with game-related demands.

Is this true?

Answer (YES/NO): YES